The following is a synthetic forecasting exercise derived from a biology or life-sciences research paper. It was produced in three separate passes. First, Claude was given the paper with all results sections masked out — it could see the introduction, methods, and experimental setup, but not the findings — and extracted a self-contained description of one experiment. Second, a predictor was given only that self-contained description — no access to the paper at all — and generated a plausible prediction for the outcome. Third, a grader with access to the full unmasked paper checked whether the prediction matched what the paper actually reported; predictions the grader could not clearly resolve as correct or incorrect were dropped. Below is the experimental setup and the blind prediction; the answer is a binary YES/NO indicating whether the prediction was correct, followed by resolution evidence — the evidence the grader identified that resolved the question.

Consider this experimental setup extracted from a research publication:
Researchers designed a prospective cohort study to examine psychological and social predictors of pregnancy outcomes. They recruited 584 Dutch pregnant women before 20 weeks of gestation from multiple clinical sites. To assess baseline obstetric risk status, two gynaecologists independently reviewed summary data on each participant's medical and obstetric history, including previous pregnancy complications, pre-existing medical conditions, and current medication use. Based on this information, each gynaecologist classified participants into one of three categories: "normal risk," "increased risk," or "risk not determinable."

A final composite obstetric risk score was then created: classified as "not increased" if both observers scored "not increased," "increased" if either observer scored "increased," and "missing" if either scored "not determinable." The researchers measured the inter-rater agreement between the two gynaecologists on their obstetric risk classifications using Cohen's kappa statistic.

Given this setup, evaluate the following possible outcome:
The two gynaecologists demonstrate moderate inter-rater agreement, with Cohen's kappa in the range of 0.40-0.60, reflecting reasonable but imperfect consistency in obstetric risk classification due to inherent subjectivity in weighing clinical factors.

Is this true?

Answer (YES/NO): NO